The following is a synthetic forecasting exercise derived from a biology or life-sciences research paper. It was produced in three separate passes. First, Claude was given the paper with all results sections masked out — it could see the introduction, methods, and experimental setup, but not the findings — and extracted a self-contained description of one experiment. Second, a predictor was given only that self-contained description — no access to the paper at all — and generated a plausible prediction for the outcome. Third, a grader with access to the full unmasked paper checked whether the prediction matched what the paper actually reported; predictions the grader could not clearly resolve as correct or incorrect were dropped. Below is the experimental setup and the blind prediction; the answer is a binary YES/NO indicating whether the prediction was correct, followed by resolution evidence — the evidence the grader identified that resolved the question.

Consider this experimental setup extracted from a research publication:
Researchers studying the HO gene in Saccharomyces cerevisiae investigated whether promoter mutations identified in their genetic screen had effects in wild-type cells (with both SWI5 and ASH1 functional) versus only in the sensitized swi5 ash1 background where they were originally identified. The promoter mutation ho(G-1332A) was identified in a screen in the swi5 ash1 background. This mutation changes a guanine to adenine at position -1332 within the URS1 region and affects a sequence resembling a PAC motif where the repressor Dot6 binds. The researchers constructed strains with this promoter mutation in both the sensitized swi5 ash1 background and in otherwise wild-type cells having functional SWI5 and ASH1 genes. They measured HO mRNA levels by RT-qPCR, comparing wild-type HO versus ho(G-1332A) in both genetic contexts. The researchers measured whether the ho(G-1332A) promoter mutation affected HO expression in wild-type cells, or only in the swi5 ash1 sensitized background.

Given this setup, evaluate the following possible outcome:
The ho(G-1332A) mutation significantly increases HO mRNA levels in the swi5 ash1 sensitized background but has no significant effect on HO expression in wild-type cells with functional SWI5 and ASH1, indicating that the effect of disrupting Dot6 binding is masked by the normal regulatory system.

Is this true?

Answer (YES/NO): NO